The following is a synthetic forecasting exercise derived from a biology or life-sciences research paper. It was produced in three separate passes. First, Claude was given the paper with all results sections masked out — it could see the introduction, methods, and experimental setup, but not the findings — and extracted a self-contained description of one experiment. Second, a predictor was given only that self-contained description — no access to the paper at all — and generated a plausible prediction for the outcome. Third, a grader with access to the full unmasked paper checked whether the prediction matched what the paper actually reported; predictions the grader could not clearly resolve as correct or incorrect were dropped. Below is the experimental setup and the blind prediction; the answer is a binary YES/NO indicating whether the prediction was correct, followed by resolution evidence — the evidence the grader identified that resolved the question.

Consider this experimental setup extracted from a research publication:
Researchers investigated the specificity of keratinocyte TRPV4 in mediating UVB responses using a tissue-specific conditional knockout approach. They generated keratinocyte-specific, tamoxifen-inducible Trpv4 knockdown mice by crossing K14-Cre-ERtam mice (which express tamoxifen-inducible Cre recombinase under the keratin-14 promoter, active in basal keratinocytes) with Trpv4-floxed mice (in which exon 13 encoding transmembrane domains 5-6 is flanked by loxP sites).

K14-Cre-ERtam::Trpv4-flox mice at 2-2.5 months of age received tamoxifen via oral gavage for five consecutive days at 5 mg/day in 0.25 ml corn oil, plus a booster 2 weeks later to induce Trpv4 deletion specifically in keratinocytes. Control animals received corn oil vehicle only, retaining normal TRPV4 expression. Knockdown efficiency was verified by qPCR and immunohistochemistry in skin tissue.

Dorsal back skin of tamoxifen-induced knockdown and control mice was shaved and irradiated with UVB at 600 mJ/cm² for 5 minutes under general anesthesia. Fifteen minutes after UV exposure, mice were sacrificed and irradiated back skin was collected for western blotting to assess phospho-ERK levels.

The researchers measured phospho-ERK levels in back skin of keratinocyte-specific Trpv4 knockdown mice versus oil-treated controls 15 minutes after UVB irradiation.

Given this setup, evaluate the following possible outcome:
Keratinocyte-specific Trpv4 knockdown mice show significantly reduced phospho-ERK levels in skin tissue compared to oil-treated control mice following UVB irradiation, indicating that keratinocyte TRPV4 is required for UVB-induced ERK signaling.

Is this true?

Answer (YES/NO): YES